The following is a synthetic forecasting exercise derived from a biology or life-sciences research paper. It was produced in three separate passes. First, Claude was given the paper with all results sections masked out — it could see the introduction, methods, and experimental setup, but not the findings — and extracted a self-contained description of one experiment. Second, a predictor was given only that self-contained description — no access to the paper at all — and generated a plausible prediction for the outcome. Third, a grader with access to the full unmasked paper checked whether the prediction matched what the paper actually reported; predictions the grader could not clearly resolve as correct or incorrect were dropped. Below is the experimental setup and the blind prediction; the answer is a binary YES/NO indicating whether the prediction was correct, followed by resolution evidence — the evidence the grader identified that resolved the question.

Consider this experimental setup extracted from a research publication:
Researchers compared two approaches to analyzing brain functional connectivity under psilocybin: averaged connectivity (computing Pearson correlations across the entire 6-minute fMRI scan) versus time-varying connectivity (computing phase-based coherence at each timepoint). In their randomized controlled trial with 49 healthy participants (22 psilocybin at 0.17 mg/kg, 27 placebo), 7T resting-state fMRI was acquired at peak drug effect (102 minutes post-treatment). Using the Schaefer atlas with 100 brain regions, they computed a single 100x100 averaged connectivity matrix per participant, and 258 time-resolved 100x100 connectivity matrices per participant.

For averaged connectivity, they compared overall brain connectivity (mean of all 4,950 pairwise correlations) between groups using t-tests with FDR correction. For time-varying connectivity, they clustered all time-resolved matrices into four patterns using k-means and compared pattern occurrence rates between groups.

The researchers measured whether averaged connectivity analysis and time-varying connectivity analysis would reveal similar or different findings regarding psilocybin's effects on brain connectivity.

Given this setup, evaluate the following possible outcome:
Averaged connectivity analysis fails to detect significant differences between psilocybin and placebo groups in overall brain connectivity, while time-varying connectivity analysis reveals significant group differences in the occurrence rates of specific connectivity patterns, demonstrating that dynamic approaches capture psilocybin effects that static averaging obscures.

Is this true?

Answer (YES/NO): NO